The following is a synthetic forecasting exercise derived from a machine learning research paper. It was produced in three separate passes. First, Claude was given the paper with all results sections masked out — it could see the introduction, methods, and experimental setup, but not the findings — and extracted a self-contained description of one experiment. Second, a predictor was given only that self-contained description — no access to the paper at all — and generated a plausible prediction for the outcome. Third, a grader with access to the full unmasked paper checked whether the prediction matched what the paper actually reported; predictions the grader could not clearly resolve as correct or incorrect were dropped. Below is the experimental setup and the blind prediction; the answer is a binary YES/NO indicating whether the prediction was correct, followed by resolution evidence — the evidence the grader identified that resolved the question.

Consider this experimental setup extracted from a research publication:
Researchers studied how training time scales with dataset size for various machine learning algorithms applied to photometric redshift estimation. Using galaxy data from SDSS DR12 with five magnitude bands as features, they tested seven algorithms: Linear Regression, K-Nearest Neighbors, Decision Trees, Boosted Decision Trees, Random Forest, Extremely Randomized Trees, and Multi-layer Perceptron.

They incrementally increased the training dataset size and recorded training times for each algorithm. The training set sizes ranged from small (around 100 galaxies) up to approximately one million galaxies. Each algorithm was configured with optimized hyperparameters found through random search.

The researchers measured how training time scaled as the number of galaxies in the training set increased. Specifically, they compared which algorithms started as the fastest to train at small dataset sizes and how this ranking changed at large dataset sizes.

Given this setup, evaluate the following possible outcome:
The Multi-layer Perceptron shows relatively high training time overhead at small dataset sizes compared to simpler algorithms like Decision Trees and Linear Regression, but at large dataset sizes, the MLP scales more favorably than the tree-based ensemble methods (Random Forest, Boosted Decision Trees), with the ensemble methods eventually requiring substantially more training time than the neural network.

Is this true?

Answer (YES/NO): YES